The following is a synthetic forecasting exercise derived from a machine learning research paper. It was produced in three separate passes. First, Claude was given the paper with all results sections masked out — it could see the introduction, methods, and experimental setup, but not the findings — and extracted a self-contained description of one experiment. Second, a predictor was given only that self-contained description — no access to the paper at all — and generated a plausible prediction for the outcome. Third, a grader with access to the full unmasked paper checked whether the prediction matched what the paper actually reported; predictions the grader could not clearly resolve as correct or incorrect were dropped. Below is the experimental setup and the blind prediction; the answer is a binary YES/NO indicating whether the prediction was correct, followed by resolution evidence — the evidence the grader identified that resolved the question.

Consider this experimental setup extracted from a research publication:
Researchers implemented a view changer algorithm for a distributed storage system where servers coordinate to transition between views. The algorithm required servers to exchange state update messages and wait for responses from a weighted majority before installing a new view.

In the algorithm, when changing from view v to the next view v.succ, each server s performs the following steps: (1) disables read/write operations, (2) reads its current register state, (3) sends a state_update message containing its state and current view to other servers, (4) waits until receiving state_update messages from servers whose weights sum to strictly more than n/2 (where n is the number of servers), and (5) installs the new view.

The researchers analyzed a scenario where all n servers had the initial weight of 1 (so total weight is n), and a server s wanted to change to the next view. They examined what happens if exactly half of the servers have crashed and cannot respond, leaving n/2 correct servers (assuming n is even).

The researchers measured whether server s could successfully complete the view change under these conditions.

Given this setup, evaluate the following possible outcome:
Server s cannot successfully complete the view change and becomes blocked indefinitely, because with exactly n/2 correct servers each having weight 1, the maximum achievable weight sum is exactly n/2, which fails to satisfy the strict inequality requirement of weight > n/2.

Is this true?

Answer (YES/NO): YES